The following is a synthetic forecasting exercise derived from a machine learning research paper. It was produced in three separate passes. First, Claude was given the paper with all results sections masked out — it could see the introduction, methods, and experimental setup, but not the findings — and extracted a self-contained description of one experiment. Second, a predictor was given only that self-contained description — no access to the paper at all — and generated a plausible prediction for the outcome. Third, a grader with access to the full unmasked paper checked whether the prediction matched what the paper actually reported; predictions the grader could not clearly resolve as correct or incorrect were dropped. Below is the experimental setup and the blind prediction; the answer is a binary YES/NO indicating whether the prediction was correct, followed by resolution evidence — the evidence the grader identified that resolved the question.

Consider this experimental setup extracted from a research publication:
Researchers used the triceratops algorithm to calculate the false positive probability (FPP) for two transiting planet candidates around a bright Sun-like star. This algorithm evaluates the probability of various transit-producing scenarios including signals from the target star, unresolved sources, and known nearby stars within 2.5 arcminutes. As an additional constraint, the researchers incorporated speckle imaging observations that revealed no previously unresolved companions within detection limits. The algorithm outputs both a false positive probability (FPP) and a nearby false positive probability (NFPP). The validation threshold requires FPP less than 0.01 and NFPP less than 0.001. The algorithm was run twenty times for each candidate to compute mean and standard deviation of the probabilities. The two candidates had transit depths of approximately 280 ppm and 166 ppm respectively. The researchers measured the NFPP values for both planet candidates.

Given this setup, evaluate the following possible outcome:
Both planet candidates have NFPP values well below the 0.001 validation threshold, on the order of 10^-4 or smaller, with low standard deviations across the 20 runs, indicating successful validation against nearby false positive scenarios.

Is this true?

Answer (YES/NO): NO